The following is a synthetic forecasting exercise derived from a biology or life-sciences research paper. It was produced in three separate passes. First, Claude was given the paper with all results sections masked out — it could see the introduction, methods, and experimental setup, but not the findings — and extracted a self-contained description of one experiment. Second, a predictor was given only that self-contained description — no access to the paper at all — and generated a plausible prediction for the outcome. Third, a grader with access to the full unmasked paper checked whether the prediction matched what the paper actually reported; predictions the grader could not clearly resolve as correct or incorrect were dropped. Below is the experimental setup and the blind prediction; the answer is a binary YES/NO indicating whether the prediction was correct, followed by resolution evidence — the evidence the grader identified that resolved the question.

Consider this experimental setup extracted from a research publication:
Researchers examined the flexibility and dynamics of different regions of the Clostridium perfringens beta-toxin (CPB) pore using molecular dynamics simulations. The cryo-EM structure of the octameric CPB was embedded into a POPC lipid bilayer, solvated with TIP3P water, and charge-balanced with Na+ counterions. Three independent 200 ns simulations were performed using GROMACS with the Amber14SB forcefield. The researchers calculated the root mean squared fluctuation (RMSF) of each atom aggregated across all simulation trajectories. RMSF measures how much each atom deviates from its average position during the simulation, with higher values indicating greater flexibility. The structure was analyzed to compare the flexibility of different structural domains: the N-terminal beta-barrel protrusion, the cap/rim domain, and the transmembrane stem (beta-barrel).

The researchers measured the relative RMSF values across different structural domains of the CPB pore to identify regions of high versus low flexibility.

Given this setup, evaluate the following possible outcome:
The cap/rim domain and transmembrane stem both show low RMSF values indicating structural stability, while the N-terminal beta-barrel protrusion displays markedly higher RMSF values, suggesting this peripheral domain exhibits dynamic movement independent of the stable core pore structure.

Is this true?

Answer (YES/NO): NO